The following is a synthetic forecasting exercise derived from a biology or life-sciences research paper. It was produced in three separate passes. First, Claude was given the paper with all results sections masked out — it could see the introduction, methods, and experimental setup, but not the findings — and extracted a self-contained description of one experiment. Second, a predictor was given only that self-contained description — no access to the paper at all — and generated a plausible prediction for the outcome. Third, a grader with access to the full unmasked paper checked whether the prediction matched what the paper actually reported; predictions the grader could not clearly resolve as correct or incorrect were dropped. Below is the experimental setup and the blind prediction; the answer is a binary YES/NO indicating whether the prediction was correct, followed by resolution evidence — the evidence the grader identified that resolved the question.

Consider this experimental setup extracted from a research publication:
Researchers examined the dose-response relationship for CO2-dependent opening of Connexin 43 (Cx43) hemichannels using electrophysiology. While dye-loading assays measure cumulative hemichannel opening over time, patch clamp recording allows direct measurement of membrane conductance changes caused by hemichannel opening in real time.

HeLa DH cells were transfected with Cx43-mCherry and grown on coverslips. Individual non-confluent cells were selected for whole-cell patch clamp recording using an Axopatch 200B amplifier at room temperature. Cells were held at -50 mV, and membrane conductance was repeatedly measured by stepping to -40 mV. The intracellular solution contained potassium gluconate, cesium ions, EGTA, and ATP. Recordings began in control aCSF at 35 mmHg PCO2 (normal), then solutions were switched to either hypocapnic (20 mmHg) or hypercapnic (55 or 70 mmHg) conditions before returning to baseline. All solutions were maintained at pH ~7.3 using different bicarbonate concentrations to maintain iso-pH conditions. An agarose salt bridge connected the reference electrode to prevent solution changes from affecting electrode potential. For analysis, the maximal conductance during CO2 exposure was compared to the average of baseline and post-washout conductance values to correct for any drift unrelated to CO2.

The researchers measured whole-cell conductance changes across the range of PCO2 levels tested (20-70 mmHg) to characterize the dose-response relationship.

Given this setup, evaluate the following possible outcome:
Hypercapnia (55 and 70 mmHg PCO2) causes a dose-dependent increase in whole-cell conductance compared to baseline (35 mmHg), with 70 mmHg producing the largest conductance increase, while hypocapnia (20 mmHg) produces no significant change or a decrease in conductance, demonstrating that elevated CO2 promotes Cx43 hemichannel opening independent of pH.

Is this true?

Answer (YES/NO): YES